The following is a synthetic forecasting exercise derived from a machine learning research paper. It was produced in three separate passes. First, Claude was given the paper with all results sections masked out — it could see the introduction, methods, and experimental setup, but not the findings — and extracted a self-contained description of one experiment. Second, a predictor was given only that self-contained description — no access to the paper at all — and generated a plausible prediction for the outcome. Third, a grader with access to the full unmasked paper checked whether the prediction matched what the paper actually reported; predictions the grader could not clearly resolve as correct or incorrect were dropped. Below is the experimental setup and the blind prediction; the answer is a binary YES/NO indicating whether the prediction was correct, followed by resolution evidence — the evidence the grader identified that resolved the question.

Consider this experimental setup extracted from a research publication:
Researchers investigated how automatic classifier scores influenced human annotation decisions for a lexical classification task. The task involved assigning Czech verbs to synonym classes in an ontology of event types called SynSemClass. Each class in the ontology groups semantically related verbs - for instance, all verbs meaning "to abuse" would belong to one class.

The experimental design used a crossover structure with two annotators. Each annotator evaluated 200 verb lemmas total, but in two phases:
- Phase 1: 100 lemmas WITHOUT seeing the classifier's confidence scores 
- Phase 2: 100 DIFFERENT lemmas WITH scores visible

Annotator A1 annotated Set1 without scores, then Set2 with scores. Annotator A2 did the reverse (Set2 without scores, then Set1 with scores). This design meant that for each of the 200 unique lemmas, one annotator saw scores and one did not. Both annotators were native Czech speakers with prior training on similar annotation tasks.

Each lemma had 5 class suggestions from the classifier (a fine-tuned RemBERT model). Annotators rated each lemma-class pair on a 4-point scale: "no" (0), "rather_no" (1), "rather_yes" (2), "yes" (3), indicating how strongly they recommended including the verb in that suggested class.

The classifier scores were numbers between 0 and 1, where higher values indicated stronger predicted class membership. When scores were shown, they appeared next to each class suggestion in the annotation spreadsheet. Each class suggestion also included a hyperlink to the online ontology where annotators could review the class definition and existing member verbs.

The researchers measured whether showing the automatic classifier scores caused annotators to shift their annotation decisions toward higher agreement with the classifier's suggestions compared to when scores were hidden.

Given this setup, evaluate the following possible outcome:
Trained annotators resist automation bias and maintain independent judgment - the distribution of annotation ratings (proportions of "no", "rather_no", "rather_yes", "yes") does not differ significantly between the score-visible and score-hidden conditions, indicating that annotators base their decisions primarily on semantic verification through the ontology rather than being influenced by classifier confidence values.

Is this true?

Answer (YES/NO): YES